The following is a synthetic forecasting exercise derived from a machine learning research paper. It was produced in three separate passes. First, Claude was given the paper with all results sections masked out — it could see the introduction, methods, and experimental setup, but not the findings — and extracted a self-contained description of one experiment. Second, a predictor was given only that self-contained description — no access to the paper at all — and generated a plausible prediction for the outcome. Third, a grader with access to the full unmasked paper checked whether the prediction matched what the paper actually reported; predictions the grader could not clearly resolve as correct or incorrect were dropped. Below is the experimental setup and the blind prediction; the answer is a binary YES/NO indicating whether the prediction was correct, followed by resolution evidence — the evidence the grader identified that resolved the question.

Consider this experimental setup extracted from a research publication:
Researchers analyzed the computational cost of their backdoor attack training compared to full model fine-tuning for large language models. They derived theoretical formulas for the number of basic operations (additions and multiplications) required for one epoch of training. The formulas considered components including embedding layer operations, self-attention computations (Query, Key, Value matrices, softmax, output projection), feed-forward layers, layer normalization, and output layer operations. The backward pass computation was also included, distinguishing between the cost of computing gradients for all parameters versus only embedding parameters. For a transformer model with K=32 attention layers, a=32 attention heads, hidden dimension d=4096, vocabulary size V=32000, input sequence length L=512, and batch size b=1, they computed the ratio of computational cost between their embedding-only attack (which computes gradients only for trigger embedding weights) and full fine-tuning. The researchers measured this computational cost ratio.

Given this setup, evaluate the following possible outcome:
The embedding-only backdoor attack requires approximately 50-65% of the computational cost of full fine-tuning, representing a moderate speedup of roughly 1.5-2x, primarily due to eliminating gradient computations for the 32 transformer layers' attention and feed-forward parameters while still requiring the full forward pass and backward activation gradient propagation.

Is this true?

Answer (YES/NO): YES